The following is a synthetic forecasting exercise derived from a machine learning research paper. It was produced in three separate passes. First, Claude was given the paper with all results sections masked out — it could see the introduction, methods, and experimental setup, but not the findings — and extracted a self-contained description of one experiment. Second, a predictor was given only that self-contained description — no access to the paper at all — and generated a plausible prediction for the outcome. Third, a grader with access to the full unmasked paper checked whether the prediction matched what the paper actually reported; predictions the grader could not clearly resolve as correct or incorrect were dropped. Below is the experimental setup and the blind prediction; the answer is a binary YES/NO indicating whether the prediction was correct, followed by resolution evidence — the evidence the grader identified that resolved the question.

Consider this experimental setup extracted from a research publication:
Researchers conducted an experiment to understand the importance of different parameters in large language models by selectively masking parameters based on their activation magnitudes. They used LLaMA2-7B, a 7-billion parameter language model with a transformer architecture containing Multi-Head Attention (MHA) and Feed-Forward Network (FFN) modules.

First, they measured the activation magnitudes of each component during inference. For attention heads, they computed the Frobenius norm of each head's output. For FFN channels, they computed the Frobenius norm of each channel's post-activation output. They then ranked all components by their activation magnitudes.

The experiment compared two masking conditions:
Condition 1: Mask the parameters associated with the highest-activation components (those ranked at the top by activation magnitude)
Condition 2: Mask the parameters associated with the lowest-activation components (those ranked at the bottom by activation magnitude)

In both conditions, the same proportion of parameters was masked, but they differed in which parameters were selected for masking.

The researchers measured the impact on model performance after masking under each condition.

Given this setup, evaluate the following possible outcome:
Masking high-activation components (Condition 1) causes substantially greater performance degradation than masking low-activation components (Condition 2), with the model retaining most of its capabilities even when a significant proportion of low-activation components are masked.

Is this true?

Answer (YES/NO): YES